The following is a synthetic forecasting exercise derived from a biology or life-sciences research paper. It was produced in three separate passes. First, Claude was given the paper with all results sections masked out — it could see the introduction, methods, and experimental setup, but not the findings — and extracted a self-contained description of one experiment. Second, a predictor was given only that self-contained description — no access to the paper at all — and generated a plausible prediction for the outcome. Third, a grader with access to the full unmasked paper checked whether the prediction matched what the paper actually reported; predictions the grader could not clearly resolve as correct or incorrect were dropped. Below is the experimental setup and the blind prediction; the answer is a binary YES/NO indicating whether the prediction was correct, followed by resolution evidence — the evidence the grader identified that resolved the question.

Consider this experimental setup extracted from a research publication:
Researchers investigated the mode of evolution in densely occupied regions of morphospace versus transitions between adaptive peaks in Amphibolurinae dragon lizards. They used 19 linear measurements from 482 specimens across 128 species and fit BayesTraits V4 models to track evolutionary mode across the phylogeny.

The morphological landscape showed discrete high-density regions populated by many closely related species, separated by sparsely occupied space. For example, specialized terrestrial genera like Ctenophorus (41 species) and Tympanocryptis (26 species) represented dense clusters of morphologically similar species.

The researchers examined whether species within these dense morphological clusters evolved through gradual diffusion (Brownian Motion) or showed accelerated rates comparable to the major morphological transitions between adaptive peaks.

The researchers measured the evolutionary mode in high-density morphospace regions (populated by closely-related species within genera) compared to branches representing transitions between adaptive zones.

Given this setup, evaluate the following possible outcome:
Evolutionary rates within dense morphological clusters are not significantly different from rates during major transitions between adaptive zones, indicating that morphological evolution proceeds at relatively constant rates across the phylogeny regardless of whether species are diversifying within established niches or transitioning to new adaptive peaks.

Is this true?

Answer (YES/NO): NO